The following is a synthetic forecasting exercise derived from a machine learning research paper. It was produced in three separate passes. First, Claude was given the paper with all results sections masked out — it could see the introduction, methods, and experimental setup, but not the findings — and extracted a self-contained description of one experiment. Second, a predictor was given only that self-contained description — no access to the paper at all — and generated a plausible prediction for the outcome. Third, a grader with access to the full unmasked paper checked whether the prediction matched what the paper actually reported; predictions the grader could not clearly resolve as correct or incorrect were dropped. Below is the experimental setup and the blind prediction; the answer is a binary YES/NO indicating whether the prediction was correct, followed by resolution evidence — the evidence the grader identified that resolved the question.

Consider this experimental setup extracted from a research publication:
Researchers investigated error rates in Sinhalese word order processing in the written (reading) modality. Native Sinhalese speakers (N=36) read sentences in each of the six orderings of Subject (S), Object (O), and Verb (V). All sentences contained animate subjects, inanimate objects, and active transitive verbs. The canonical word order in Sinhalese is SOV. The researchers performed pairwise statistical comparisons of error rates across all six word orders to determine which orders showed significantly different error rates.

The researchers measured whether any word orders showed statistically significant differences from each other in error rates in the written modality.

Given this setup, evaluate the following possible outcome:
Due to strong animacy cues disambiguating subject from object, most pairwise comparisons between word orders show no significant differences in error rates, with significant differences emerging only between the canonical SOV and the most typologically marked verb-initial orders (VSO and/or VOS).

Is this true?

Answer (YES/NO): NO